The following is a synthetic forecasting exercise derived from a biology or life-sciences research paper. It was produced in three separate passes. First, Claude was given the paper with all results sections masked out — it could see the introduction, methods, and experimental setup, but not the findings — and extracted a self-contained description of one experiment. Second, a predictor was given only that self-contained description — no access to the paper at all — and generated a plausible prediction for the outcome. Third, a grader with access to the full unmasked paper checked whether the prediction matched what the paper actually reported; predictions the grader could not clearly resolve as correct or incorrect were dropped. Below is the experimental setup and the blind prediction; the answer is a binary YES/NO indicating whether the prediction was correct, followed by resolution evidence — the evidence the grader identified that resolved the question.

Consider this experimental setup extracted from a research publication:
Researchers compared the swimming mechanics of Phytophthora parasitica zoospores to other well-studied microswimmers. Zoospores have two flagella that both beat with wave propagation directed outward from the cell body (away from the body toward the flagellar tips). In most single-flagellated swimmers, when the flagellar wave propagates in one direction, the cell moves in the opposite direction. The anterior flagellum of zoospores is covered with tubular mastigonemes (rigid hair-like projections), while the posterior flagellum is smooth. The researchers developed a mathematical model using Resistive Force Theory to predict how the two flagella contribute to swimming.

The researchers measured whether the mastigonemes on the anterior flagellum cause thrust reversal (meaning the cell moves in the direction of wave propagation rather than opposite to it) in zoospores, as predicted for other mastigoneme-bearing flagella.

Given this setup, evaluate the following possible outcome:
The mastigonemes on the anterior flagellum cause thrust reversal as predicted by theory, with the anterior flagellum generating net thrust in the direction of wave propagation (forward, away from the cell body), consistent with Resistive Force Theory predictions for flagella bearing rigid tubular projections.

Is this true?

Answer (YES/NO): YES